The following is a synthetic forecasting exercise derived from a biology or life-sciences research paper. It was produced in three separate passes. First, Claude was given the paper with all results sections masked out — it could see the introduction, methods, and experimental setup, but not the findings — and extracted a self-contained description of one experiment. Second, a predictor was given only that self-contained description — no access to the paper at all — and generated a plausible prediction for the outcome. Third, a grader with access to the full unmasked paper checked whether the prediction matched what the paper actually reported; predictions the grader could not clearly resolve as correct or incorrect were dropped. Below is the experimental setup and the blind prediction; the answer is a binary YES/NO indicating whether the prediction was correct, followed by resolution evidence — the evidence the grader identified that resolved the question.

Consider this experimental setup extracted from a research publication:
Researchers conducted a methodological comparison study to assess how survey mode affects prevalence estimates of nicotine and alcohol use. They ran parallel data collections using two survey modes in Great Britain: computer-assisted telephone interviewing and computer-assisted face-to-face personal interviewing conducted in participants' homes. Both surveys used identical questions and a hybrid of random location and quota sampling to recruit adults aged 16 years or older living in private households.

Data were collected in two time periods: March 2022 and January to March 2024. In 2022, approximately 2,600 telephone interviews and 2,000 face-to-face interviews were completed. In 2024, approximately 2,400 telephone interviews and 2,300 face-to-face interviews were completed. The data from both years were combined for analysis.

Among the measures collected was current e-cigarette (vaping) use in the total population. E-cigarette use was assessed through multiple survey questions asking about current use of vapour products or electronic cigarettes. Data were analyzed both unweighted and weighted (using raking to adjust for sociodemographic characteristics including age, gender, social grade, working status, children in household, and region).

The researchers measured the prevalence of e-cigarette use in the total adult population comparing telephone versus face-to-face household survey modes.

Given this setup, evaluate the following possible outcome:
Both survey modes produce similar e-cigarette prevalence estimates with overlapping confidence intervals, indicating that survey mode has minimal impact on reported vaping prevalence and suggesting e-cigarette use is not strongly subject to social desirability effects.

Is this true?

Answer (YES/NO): NO